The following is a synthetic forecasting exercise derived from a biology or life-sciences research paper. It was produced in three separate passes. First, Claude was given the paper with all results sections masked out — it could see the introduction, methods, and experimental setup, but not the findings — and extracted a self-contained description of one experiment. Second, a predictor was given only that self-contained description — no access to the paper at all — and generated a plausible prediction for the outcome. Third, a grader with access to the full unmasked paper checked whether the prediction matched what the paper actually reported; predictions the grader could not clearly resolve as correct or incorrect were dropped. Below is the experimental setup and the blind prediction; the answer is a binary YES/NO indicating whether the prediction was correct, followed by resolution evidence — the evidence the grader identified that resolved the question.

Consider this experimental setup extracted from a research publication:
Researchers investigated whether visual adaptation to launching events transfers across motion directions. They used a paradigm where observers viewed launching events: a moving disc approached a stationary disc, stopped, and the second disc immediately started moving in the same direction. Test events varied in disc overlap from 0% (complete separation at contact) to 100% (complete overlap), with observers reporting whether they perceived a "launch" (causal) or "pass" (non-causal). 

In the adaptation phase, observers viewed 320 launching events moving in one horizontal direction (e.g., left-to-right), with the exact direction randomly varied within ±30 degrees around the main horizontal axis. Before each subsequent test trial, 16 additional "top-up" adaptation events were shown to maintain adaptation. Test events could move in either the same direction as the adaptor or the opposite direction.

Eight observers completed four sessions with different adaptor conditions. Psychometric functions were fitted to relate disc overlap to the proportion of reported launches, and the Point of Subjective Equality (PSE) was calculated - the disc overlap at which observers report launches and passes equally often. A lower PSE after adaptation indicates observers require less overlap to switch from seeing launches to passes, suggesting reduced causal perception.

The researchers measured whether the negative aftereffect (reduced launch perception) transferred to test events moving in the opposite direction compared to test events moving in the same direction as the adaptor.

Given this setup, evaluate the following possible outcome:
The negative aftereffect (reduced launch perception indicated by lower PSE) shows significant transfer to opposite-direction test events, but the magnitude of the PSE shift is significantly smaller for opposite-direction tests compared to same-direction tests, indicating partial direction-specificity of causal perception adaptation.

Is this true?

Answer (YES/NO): NO